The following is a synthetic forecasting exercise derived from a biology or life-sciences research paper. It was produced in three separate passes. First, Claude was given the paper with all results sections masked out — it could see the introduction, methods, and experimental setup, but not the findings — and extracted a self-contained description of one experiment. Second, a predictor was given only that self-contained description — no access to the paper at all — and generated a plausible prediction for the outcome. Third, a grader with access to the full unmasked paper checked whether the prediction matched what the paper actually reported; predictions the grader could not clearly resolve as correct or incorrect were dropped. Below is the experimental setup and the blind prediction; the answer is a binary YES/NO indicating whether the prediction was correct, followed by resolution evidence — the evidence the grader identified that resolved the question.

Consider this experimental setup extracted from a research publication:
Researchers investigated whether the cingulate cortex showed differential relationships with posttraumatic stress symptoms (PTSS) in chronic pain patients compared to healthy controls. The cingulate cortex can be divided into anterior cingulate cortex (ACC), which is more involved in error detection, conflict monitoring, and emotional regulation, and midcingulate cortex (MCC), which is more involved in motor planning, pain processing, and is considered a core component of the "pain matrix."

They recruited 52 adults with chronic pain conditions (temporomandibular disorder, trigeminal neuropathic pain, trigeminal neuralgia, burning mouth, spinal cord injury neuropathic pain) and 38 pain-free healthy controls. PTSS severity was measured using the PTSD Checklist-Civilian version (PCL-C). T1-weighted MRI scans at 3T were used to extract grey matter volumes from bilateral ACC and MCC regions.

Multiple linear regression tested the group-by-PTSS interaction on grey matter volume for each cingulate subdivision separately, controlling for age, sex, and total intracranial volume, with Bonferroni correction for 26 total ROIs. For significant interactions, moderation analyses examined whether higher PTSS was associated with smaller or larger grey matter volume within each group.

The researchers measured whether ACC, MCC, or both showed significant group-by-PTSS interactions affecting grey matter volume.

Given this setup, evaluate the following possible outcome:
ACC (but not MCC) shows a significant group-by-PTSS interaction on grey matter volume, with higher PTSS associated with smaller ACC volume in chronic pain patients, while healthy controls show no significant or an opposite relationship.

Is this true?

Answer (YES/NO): NO